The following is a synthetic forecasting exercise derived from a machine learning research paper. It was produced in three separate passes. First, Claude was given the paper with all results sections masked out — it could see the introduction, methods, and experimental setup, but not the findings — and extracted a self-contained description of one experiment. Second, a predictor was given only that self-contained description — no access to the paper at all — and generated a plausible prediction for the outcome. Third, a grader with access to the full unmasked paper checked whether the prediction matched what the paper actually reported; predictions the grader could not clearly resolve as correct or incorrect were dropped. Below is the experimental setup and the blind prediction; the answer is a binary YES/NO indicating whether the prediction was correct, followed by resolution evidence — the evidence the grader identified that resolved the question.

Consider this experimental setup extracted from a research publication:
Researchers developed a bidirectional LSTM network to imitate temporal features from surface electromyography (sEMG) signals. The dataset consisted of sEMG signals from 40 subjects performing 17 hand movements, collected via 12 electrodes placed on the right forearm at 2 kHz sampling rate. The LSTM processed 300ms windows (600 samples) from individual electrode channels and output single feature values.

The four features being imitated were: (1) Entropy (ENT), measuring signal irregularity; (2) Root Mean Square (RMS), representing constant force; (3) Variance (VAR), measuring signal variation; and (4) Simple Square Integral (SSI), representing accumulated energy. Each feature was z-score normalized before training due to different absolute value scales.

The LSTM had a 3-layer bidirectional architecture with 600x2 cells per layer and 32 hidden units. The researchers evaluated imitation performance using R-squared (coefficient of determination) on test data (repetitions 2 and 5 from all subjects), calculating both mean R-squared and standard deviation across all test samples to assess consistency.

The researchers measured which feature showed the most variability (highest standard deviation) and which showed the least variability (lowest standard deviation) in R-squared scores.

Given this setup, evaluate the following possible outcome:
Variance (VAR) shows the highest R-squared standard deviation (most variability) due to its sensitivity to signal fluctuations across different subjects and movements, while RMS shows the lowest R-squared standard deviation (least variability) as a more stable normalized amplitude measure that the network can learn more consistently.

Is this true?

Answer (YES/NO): NO